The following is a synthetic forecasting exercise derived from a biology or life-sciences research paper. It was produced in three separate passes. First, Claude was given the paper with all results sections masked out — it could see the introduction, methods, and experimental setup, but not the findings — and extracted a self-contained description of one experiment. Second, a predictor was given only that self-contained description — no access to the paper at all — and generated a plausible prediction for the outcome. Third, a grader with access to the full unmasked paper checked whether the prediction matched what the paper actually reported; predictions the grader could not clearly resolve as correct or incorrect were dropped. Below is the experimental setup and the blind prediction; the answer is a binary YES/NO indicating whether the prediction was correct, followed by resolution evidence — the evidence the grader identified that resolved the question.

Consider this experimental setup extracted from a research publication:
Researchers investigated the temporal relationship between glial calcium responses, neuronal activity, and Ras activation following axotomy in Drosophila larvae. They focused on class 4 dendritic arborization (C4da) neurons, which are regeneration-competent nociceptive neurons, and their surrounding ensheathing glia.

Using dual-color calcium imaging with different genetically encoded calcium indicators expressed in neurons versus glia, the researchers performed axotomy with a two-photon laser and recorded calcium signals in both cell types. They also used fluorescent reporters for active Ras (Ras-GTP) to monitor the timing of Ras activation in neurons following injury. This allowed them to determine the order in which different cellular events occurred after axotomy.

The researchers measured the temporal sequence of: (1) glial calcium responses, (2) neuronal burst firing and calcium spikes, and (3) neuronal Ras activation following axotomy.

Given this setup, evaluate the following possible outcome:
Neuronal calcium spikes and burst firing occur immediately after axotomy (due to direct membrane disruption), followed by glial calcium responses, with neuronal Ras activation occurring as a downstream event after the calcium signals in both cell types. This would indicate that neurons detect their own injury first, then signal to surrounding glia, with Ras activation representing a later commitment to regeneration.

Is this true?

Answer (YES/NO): NO